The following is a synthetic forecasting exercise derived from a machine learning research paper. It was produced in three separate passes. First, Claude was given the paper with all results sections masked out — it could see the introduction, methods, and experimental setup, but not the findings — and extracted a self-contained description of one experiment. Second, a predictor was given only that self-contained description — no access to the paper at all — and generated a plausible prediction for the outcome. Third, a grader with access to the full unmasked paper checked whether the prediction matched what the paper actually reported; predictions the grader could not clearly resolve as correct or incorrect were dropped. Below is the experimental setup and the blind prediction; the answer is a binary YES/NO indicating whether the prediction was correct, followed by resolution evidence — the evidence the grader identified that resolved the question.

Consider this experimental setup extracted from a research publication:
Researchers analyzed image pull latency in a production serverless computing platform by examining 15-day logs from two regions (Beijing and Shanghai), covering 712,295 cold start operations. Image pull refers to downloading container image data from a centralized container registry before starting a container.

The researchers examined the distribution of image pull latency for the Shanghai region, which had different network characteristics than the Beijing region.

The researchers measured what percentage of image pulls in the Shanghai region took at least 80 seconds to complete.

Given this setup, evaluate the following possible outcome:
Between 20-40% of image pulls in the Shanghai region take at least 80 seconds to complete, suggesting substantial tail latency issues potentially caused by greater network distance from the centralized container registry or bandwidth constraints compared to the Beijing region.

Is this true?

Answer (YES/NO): NO